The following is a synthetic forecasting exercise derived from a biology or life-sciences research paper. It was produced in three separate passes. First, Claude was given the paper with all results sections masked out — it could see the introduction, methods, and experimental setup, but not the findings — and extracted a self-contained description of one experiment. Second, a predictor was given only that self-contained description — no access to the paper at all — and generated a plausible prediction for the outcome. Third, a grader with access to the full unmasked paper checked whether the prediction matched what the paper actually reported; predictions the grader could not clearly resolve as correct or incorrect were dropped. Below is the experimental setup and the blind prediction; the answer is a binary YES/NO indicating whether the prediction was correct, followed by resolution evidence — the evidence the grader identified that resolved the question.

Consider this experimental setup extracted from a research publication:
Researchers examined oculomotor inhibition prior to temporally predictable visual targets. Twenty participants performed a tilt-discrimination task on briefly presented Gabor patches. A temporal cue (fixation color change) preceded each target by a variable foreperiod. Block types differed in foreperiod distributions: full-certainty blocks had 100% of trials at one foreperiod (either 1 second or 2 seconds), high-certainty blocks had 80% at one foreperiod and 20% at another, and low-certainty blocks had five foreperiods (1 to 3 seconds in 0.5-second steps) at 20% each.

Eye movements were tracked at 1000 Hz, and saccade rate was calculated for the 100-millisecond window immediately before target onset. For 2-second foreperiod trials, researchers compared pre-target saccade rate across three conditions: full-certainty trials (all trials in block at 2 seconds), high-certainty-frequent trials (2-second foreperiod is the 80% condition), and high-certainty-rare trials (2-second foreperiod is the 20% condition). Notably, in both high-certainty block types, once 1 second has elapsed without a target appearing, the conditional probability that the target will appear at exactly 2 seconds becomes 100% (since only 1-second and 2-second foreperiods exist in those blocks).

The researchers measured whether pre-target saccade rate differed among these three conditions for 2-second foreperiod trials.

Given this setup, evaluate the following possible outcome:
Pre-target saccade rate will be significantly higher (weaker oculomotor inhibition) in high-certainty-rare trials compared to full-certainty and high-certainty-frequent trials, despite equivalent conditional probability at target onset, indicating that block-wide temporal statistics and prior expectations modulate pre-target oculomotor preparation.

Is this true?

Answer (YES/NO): NO